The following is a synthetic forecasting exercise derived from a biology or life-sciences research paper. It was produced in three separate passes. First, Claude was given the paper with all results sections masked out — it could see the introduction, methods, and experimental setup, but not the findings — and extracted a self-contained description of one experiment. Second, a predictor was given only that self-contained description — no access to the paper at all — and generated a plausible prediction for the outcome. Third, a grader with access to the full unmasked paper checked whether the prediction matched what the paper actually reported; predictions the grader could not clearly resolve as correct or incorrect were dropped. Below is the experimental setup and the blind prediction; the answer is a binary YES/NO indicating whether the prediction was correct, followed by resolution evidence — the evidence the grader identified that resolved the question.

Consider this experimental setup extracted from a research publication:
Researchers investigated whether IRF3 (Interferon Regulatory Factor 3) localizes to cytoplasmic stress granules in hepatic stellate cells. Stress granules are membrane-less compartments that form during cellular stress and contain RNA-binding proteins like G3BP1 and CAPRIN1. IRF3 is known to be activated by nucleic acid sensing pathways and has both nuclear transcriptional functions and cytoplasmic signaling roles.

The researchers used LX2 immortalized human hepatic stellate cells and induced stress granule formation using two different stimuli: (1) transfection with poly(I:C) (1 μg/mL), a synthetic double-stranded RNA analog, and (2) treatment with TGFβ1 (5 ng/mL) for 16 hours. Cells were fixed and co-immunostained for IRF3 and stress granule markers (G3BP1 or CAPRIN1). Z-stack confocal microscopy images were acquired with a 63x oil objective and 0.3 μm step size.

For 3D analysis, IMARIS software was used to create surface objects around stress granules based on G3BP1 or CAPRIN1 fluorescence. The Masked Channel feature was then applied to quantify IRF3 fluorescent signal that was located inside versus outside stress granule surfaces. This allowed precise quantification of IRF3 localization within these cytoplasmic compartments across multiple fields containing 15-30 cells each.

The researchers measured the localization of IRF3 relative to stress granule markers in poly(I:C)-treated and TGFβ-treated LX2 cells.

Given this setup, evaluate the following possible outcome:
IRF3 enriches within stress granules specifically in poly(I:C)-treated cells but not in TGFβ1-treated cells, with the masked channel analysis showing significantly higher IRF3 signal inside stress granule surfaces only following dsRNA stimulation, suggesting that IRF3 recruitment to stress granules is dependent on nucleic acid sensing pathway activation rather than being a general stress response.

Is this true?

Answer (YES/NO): NO